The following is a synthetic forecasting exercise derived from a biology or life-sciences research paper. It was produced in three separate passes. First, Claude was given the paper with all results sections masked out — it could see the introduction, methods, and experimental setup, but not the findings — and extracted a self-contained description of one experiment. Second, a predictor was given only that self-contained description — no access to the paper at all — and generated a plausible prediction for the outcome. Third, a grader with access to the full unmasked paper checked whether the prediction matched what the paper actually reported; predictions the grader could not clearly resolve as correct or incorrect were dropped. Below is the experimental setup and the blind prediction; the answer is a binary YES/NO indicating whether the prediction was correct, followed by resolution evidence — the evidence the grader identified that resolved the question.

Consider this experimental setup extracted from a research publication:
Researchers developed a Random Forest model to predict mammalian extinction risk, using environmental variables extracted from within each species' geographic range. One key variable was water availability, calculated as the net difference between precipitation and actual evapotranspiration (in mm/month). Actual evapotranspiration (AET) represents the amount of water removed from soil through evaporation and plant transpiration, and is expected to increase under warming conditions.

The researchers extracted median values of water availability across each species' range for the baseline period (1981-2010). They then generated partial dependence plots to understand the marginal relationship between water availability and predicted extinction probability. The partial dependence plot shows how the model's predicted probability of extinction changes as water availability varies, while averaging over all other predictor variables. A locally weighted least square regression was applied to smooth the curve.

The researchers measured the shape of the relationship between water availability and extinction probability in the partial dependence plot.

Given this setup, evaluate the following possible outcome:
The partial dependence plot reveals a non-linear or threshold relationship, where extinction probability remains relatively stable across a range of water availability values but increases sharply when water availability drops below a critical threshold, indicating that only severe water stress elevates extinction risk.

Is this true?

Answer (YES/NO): NO